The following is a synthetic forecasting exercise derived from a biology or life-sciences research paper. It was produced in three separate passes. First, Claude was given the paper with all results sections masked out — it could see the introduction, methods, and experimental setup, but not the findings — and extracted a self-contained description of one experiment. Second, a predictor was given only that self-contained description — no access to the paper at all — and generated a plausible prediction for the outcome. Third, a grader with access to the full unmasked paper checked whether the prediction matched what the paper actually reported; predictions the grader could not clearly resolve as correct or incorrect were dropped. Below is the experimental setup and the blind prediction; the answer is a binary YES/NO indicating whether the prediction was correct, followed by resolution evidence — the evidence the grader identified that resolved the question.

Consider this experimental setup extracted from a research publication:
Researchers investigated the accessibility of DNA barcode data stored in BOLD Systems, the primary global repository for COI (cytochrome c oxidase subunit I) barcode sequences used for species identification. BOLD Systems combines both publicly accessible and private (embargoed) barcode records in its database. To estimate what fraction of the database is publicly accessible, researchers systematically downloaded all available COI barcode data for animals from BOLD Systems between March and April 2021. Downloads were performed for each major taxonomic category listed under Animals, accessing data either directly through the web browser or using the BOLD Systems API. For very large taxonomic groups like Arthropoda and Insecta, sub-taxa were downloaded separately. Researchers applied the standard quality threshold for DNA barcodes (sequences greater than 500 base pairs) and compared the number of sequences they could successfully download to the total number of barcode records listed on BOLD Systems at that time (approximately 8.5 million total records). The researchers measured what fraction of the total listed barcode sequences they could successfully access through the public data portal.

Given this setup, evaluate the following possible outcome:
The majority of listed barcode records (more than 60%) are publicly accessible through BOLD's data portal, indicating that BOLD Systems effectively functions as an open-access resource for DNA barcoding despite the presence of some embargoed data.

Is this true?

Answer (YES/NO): NO